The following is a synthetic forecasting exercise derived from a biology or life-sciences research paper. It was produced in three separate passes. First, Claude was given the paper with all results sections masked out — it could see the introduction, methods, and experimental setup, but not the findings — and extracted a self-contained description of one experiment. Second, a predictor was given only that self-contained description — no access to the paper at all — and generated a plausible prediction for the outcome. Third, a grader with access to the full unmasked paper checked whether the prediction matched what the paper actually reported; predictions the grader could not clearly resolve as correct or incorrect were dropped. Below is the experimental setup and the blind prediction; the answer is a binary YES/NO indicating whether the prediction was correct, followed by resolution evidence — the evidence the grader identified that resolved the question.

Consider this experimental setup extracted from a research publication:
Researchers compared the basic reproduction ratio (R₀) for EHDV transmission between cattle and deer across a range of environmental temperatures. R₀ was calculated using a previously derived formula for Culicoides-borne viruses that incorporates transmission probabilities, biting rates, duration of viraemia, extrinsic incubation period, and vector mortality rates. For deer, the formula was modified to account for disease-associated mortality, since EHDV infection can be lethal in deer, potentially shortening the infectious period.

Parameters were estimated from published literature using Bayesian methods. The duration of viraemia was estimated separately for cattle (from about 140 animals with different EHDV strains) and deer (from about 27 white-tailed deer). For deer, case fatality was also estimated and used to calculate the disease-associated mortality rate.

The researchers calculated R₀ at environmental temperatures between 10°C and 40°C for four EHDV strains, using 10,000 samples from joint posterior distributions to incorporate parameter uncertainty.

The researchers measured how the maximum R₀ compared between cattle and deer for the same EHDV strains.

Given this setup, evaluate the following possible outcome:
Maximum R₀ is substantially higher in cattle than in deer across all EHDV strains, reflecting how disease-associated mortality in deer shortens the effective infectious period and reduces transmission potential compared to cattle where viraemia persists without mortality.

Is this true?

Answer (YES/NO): NO